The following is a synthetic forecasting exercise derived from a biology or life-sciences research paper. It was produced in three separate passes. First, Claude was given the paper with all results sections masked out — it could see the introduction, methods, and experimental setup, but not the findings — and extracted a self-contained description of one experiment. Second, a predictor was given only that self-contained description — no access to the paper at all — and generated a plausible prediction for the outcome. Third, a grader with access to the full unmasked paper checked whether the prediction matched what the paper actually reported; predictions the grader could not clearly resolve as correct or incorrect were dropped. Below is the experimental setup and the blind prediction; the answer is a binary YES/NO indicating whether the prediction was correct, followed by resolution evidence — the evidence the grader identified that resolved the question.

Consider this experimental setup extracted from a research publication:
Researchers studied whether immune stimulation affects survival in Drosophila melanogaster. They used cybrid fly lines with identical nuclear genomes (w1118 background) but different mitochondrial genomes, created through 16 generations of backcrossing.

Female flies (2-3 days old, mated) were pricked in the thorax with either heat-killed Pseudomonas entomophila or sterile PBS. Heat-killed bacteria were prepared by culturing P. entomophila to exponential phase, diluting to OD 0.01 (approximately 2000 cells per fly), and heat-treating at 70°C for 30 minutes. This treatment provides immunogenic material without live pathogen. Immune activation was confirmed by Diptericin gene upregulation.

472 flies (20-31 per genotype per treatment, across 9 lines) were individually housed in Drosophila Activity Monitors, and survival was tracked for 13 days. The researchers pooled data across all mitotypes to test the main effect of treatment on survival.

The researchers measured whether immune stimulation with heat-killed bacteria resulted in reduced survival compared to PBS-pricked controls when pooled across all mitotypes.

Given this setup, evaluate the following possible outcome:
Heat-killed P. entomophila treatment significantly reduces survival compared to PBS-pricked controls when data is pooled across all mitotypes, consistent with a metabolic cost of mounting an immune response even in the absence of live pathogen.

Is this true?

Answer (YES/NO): YES